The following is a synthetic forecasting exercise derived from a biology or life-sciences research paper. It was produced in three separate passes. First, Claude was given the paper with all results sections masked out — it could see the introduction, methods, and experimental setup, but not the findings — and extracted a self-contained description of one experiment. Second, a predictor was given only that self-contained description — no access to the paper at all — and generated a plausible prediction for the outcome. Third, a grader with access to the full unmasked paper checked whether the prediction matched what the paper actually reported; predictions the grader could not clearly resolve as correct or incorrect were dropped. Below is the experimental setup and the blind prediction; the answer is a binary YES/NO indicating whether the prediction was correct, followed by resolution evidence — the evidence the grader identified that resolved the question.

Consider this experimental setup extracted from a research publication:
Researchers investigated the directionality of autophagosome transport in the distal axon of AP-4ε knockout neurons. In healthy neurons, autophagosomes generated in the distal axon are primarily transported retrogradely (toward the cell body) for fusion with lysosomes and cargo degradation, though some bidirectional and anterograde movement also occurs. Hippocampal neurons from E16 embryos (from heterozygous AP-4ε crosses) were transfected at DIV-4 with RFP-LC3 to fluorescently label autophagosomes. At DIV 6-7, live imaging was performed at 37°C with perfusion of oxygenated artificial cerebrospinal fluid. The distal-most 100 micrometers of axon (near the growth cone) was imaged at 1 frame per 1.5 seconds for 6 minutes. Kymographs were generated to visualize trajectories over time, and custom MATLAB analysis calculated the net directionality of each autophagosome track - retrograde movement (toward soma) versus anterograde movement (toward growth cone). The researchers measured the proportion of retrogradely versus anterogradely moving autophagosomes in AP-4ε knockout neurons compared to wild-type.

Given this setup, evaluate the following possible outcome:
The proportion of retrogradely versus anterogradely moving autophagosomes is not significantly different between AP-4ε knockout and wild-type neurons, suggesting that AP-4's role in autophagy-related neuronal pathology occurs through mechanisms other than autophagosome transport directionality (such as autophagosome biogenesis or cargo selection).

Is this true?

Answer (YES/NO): NO